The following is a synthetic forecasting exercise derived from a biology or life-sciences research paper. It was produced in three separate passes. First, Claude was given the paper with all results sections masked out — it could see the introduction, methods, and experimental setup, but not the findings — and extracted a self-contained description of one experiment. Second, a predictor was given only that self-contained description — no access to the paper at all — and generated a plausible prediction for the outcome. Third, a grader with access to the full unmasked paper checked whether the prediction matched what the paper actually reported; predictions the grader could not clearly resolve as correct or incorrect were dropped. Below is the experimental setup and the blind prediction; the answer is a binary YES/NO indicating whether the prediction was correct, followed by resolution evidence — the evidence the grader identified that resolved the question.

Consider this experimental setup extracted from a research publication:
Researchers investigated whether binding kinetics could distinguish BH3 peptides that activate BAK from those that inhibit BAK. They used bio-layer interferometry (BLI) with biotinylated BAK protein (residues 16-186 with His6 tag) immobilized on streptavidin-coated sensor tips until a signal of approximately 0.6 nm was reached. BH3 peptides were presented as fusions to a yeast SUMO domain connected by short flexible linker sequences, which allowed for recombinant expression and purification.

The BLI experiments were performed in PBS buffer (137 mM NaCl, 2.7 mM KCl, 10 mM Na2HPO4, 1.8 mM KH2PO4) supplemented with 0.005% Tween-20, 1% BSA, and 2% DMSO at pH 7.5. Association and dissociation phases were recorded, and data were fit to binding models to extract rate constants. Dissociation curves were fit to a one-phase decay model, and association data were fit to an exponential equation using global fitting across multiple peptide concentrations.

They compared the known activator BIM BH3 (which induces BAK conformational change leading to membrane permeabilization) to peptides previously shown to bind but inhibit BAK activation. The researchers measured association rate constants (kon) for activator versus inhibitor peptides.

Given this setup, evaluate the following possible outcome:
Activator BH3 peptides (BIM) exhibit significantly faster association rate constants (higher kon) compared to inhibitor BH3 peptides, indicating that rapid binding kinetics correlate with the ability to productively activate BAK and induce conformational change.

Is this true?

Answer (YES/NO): NO